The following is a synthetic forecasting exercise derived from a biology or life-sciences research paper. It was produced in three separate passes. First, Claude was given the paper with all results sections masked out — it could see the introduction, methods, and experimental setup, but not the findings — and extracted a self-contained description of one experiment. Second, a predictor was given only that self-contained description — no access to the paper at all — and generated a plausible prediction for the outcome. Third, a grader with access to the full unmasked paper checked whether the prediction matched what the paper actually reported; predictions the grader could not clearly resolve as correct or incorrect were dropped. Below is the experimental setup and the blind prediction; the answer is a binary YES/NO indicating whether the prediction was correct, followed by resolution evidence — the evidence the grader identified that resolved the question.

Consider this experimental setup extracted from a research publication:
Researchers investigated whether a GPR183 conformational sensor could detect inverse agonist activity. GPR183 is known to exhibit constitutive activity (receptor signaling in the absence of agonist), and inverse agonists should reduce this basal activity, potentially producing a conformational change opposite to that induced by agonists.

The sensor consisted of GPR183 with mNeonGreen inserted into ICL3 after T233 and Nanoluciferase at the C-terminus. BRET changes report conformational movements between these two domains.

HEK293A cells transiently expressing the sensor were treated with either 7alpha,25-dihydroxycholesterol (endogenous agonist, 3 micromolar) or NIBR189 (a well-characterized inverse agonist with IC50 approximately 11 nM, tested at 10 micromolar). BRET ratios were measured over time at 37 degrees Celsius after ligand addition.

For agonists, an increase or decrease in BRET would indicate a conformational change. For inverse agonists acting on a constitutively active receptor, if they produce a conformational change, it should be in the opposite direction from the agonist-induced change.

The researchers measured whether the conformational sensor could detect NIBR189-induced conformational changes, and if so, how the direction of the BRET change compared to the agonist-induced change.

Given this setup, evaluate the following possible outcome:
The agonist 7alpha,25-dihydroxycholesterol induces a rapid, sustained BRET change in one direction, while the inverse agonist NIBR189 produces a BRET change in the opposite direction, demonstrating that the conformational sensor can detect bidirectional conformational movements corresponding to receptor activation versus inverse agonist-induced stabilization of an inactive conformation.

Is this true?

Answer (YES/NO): NO